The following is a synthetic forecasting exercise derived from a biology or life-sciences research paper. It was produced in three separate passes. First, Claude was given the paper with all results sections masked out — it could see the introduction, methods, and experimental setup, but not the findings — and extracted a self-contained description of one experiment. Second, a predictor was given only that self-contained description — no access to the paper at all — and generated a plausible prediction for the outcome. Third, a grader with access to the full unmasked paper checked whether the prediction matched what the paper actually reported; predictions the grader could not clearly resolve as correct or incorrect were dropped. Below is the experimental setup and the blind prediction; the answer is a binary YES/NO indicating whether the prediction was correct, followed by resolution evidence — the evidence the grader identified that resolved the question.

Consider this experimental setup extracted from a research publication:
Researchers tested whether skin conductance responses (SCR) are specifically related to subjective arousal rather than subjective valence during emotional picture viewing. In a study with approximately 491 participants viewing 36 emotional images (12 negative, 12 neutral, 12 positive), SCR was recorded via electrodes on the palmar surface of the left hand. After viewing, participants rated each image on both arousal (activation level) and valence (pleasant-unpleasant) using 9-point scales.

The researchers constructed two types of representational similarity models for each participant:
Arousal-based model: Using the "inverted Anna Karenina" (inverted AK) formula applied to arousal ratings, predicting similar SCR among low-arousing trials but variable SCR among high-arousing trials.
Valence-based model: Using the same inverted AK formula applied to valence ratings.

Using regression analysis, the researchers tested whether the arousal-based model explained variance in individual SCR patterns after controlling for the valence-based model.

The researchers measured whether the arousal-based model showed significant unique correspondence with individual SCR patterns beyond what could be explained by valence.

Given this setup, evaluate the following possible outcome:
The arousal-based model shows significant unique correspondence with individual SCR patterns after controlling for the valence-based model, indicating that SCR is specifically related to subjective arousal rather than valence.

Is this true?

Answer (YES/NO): YES